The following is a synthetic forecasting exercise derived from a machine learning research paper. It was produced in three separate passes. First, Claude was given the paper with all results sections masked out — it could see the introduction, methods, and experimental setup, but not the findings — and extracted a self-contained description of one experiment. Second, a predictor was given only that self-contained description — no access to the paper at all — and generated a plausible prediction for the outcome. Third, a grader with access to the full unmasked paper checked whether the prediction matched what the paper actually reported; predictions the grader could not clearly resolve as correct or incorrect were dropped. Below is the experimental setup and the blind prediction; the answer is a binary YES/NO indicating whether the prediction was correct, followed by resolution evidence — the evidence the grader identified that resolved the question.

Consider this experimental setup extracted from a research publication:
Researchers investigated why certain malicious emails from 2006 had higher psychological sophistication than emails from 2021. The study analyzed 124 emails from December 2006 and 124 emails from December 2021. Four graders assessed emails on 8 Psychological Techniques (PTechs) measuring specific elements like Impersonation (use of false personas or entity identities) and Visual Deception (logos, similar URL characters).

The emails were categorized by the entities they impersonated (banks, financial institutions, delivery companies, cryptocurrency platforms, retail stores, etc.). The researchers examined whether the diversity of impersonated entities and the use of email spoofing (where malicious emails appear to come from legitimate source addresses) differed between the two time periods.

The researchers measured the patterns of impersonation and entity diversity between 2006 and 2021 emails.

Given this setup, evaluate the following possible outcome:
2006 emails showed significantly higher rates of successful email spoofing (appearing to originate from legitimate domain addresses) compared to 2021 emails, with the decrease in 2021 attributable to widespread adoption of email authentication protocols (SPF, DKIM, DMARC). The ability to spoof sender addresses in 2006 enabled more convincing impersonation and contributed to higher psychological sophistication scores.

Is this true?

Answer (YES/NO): NO